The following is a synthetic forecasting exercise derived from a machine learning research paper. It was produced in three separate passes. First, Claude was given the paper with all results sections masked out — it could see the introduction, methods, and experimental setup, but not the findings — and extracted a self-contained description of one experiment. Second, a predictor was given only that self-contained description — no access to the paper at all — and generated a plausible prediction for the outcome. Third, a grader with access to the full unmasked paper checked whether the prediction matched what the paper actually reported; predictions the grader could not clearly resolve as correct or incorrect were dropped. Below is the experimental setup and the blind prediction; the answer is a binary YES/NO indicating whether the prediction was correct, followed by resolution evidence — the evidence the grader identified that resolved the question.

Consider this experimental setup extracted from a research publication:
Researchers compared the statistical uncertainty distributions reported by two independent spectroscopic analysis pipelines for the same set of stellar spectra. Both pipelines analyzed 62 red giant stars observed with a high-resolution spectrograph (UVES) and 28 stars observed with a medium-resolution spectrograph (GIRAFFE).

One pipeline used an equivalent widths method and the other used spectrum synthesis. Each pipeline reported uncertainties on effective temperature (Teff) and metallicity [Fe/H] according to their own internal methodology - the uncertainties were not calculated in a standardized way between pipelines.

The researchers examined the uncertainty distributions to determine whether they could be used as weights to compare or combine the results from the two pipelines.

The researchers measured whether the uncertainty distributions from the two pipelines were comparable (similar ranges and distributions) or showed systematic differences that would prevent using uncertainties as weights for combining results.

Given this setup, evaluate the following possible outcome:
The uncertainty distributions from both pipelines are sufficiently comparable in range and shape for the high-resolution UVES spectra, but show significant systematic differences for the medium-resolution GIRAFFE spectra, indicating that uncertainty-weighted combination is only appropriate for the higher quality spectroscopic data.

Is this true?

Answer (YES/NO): NO